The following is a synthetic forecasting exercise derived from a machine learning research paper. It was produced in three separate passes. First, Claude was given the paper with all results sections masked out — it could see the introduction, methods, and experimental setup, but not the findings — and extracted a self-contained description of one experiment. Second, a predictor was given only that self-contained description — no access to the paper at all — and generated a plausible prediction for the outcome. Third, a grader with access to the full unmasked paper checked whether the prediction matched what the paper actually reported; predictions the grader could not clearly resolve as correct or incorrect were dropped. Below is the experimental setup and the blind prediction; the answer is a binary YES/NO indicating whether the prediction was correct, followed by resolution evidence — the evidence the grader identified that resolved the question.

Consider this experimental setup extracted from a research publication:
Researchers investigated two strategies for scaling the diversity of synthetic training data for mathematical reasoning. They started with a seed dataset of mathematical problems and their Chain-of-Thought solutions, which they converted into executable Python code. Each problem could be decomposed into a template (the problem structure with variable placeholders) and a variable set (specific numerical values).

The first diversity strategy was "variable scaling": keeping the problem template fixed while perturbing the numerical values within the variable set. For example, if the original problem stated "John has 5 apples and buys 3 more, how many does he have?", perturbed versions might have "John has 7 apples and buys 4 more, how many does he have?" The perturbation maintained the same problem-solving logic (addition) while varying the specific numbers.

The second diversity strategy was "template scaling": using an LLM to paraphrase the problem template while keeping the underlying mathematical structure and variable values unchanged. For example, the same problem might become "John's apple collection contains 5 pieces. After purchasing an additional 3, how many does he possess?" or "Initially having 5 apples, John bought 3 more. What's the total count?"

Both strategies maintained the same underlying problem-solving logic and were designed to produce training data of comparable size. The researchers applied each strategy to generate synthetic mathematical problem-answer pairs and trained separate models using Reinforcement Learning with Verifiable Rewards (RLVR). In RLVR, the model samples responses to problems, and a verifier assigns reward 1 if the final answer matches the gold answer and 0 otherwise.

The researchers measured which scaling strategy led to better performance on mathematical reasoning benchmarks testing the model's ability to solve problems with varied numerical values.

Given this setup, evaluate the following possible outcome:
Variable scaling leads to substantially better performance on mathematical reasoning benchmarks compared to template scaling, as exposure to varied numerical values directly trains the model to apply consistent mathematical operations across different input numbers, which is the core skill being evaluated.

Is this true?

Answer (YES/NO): YES